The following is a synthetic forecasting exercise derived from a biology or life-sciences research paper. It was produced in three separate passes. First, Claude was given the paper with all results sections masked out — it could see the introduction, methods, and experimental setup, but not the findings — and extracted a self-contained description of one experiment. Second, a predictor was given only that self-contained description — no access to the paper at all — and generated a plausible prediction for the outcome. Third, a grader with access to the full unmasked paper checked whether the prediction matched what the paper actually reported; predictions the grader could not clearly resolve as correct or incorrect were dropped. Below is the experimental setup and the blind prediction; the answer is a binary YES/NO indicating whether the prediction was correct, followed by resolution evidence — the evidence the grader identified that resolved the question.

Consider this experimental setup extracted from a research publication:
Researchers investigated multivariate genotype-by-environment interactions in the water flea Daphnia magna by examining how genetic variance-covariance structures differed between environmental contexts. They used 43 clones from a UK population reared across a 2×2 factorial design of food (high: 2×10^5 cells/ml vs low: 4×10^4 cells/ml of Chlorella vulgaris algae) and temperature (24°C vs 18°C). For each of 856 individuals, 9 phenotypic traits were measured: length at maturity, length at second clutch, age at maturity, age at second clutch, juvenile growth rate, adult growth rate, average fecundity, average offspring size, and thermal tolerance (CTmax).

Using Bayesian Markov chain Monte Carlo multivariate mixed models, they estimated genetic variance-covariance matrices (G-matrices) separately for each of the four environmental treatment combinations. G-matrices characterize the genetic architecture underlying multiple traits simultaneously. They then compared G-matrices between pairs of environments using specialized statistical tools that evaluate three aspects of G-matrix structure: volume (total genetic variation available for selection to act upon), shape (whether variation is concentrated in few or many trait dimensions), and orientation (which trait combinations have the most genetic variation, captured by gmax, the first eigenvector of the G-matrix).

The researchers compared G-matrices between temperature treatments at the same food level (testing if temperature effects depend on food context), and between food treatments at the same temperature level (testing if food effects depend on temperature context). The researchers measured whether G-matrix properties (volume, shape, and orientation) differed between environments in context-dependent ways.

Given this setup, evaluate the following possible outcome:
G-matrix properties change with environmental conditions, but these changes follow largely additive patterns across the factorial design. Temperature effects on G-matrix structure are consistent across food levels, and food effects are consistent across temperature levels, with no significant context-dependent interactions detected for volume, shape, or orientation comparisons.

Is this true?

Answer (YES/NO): NO